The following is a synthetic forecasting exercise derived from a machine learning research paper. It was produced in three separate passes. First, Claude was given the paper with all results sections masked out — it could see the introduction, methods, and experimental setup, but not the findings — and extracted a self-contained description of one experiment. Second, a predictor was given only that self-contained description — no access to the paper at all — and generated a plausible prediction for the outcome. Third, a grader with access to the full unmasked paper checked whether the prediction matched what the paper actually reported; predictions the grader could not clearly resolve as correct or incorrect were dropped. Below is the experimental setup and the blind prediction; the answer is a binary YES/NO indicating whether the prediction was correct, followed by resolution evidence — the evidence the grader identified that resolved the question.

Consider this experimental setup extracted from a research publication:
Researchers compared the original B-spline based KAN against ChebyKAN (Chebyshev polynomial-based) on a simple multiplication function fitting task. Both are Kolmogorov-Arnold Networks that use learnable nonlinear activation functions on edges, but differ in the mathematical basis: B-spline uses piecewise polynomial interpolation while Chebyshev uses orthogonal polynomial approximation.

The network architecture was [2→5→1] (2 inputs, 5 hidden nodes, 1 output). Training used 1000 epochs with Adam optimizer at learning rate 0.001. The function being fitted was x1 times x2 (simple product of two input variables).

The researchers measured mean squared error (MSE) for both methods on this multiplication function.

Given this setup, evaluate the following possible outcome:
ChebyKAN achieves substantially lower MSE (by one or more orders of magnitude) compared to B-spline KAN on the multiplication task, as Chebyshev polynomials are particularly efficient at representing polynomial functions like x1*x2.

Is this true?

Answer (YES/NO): YES